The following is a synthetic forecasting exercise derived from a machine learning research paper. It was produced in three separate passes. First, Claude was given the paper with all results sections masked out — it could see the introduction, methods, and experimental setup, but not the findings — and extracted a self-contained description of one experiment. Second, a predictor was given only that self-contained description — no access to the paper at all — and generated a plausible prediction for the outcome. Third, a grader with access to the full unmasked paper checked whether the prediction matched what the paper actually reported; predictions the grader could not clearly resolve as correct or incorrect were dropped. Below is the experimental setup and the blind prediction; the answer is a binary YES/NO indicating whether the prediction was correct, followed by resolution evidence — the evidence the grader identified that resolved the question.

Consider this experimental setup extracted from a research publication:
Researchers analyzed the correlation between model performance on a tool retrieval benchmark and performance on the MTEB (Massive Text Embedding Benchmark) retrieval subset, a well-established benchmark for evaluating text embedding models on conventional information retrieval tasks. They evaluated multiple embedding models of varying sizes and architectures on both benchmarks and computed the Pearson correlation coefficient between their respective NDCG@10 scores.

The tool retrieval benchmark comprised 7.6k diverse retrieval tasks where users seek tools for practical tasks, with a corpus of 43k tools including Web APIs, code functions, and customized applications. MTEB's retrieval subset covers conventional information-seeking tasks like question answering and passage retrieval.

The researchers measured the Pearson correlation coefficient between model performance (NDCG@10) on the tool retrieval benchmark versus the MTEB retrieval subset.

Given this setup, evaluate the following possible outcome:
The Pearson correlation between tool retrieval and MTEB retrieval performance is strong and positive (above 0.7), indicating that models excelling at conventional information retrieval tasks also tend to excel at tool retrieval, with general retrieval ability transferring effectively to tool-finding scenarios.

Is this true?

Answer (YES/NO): YES